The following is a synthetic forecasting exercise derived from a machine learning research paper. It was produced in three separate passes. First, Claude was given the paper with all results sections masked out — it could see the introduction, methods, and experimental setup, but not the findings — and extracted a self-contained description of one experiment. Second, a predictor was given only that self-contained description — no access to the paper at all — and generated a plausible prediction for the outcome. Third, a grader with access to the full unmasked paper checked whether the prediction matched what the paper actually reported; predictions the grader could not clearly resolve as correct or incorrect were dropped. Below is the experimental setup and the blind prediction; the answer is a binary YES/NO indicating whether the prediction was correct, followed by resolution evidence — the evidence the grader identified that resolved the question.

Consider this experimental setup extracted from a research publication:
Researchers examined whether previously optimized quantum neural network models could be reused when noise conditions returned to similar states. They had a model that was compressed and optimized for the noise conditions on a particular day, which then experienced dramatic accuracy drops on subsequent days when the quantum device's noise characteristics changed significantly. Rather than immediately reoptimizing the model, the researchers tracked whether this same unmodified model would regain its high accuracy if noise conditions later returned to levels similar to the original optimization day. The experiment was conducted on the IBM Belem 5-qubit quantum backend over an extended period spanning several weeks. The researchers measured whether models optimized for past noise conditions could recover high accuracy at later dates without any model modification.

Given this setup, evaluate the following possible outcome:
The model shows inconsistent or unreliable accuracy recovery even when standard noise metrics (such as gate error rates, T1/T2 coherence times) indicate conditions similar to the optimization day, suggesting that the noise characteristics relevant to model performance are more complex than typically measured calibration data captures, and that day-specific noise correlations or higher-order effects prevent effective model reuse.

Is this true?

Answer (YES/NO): NO